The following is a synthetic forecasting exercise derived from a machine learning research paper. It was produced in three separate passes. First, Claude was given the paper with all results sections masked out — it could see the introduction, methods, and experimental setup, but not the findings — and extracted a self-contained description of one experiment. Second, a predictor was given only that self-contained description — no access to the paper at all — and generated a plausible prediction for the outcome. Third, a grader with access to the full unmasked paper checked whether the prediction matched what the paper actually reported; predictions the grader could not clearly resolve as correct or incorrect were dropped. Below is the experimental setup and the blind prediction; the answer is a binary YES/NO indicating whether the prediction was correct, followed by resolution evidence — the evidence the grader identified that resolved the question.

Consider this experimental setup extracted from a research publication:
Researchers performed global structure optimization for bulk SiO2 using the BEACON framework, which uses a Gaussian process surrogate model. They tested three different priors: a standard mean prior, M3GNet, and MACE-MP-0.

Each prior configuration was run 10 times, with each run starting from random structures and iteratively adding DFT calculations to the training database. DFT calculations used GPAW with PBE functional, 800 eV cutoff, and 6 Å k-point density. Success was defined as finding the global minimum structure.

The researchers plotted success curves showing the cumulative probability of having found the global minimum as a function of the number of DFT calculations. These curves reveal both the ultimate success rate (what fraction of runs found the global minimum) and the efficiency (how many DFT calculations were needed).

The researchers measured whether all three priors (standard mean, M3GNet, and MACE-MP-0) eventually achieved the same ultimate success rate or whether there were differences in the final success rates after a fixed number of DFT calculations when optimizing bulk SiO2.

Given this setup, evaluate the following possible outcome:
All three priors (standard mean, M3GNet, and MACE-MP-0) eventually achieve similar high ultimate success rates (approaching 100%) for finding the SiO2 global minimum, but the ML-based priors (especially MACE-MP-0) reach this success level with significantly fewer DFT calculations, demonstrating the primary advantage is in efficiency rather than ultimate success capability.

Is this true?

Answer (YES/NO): NO